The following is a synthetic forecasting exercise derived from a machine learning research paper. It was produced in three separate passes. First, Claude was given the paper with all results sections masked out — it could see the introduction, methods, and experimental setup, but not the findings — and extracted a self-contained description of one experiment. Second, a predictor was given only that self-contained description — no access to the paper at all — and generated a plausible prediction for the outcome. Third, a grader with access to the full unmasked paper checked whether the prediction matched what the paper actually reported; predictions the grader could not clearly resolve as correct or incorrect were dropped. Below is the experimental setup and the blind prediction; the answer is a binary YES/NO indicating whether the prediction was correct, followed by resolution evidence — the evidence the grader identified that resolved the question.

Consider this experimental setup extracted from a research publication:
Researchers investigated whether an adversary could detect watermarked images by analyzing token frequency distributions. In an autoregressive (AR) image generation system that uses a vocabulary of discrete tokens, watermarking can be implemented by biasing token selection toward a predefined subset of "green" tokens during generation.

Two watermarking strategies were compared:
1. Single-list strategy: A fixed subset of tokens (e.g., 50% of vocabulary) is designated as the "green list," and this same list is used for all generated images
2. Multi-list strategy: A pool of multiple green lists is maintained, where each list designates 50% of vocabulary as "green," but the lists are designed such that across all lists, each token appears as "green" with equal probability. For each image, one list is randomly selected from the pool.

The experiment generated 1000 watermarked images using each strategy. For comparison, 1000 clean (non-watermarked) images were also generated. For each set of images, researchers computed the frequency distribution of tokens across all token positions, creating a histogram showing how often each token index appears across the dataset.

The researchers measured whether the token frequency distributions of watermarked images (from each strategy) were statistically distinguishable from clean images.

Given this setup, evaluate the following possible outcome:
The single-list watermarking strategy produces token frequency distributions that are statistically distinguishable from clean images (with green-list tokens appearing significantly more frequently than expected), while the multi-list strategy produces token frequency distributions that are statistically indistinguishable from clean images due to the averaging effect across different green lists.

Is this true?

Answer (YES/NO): YES